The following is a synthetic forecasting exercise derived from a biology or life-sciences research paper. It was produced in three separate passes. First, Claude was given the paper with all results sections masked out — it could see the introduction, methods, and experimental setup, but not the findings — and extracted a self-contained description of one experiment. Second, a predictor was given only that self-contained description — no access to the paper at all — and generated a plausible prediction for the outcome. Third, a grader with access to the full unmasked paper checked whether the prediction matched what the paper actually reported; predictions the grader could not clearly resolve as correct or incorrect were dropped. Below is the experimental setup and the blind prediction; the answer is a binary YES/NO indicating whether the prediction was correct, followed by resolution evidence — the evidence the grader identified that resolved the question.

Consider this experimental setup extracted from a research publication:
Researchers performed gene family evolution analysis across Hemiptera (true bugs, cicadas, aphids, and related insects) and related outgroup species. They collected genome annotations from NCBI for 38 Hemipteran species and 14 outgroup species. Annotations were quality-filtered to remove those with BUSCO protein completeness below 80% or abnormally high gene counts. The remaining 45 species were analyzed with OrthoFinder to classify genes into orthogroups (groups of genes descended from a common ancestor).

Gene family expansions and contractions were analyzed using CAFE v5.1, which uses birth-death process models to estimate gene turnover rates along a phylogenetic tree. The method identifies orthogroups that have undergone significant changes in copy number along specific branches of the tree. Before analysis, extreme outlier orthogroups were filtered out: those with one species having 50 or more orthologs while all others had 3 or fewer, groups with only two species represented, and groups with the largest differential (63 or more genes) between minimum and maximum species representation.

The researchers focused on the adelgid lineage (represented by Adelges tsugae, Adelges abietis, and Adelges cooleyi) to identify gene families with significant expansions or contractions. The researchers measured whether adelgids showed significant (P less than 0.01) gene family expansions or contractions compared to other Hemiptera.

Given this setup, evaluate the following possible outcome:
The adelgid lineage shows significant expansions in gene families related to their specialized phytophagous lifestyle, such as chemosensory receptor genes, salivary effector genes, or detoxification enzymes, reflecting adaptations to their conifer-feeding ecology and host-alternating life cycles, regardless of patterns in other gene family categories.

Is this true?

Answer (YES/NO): NO